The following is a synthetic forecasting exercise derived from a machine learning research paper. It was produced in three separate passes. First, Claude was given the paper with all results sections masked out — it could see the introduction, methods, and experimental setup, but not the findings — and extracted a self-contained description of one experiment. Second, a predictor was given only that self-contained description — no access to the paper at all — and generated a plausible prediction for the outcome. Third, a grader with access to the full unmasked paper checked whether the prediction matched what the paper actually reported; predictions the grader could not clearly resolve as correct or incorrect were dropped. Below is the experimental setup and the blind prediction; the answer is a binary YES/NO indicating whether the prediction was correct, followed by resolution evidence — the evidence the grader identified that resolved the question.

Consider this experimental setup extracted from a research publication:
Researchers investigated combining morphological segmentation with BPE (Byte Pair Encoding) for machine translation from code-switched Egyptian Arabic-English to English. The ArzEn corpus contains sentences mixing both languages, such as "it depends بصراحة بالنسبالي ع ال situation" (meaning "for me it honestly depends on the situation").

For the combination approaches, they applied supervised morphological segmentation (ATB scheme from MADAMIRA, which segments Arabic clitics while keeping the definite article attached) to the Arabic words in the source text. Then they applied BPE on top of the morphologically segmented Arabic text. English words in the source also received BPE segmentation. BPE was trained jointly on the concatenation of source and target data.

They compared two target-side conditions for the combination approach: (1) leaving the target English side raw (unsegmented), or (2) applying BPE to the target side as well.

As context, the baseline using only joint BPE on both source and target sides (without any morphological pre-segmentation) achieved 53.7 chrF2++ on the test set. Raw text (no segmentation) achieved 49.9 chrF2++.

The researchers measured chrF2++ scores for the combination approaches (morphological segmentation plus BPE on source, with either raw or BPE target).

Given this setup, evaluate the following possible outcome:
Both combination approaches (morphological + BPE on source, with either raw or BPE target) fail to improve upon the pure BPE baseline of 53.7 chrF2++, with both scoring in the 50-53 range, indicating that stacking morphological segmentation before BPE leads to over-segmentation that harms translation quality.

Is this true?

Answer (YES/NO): NO